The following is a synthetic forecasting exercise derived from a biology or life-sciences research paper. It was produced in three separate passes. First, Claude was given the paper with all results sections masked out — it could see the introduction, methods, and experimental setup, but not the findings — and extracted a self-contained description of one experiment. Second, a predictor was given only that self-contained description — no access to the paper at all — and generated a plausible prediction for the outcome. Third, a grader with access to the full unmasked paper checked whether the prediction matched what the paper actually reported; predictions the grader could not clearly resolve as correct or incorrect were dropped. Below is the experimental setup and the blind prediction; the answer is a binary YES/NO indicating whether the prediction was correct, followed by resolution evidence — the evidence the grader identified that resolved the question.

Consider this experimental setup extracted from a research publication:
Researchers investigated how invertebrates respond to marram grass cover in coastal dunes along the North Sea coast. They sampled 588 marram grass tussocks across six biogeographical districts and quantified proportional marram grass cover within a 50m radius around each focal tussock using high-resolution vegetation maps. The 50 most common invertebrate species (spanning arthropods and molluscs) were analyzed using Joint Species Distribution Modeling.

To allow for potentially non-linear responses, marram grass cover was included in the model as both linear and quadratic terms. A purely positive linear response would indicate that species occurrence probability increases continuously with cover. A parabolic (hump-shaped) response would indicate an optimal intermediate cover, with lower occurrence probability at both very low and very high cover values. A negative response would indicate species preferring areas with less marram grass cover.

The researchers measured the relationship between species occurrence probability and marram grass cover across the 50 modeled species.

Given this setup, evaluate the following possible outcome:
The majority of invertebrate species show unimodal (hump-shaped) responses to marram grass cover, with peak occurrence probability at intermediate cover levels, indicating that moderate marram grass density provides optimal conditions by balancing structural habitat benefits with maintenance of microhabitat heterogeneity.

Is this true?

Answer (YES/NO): NO